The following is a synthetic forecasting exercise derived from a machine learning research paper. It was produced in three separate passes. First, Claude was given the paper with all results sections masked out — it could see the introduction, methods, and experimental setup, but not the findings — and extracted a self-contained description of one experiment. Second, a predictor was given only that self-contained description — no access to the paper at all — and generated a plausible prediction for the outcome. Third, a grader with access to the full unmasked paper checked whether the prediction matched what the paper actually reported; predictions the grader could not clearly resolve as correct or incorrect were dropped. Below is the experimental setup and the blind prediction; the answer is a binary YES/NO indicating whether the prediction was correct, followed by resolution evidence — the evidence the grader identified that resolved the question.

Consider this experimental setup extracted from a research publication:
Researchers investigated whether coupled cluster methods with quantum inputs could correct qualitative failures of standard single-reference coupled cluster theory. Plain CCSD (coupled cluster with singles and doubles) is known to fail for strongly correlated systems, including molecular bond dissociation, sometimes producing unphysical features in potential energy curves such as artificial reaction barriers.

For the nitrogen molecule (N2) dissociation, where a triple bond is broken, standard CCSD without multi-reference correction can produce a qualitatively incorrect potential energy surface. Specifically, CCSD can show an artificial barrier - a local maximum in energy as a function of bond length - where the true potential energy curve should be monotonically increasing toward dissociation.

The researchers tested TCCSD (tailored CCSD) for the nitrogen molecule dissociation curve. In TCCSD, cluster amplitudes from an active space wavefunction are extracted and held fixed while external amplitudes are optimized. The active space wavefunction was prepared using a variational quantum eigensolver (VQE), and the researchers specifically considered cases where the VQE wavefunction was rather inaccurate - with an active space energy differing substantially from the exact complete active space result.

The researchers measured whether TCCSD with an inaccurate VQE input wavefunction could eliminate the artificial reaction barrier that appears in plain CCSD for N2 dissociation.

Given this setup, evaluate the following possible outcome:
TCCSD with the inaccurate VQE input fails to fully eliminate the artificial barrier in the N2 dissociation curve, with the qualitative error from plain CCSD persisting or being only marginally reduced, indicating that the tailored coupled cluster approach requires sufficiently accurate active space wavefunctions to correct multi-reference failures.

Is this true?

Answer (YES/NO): NO